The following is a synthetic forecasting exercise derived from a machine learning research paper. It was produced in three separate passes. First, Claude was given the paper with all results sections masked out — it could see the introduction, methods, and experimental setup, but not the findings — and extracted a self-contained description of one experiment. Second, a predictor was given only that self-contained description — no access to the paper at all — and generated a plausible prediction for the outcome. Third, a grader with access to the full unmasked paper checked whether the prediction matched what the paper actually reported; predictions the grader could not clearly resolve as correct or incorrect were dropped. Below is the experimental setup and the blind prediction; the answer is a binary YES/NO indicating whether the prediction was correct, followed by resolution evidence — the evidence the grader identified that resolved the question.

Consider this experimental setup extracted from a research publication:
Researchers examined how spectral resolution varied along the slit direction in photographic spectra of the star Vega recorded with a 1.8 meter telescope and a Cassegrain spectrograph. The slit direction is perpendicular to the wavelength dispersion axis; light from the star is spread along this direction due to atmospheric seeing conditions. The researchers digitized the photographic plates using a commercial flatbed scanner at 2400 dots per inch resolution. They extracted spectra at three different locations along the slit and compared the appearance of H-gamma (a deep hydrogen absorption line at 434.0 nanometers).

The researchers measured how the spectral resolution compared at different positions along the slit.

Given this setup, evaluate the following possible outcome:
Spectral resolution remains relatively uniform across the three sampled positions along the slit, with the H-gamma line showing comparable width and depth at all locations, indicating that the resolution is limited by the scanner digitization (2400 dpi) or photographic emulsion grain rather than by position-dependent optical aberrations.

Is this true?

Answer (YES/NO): NO